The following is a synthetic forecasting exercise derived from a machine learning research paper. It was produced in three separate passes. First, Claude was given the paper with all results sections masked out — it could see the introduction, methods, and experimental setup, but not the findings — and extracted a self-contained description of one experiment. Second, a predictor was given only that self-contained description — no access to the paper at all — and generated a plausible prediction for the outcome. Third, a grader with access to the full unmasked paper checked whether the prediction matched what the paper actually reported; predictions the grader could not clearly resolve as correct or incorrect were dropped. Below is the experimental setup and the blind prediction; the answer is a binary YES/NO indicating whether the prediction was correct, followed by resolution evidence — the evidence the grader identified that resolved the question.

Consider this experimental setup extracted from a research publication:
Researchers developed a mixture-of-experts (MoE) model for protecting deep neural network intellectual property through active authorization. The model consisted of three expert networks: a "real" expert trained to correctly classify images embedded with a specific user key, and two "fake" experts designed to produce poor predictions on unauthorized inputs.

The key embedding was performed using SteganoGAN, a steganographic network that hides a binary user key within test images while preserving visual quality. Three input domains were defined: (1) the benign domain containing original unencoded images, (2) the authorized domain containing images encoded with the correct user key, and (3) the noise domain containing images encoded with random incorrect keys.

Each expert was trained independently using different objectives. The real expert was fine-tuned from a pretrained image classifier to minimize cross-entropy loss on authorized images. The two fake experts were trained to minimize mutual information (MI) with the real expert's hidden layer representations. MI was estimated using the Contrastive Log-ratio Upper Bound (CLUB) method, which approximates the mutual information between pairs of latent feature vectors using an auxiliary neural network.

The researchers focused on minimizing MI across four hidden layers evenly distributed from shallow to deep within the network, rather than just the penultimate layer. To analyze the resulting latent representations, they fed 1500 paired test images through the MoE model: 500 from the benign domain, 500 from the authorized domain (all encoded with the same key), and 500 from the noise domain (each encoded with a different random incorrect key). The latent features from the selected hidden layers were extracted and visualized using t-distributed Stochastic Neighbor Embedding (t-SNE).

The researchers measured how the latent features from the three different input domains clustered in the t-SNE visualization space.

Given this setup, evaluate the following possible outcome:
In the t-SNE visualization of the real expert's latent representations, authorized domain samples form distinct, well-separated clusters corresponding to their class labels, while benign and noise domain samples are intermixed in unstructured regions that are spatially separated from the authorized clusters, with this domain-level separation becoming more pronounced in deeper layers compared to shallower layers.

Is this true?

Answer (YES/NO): NO